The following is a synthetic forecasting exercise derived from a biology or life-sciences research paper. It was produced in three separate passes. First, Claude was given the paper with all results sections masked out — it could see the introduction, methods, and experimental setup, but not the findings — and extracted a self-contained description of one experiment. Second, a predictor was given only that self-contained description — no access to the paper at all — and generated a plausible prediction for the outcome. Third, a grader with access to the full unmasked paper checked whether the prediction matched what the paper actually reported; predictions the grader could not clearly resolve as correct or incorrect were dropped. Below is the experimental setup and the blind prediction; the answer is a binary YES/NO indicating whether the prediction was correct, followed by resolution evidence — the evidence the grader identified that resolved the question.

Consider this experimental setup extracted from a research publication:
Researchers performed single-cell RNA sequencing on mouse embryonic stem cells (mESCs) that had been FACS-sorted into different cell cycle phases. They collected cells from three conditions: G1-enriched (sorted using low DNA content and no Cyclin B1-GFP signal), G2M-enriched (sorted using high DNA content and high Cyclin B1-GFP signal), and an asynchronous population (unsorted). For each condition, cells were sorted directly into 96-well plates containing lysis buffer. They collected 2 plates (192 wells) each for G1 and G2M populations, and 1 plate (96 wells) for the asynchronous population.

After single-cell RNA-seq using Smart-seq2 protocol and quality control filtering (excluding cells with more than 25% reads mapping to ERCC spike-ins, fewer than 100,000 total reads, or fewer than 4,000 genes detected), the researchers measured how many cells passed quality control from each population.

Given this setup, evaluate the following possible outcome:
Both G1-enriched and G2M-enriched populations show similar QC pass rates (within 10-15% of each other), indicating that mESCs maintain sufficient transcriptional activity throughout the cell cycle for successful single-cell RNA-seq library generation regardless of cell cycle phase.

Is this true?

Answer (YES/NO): YES